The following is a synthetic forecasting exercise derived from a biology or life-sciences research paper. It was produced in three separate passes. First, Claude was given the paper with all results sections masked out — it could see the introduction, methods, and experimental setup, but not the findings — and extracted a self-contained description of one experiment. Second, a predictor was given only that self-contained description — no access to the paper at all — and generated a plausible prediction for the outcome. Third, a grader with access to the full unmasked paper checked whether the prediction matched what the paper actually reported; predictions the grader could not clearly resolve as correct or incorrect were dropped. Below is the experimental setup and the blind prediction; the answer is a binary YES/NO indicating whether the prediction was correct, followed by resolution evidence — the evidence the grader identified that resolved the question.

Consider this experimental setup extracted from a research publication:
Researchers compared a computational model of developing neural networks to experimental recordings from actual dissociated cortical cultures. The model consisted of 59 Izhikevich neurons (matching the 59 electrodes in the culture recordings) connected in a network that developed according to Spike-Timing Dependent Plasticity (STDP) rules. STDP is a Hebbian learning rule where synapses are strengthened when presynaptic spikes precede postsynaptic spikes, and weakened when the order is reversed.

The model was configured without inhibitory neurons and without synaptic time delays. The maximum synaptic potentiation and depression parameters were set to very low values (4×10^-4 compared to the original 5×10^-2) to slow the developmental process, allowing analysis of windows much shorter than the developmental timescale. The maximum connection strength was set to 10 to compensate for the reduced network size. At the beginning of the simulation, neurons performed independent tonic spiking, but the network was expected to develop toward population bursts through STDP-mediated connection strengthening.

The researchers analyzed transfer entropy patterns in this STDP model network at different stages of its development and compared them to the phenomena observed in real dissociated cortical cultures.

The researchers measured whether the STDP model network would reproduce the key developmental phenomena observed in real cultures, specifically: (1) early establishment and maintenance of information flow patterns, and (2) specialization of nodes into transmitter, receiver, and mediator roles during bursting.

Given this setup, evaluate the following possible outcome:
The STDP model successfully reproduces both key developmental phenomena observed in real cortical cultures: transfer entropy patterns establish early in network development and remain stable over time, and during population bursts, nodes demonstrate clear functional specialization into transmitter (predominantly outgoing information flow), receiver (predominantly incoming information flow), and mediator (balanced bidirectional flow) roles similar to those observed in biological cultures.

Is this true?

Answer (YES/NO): YES